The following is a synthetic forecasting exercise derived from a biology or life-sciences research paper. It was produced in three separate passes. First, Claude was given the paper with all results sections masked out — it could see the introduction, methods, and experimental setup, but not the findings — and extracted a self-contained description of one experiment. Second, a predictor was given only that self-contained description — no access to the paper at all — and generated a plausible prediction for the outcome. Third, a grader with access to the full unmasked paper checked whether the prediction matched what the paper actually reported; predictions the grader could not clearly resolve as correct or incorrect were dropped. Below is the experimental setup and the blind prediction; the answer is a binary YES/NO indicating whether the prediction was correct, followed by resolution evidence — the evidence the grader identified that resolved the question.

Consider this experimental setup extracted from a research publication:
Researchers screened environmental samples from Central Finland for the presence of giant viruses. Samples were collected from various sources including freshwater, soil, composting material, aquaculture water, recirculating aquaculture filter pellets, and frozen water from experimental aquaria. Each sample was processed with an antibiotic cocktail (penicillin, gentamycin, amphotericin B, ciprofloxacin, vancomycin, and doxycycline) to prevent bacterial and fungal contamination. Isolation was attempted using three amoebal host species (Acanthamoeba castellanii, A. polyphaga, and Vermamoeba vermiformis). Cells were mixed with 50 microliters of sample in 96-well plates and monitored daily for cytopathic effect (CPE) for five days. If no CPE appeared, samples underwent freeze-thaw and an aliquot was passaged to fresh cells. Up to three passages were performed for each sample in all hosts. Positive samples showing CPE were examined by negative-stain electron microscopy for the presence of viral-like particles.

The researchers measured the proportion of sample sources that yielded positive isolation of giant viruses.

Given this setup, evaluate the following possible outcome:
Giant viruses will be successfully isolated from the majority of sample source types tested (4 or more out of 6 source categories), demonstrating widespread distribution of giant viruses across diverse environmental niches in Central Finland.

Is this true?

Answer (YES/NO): NO